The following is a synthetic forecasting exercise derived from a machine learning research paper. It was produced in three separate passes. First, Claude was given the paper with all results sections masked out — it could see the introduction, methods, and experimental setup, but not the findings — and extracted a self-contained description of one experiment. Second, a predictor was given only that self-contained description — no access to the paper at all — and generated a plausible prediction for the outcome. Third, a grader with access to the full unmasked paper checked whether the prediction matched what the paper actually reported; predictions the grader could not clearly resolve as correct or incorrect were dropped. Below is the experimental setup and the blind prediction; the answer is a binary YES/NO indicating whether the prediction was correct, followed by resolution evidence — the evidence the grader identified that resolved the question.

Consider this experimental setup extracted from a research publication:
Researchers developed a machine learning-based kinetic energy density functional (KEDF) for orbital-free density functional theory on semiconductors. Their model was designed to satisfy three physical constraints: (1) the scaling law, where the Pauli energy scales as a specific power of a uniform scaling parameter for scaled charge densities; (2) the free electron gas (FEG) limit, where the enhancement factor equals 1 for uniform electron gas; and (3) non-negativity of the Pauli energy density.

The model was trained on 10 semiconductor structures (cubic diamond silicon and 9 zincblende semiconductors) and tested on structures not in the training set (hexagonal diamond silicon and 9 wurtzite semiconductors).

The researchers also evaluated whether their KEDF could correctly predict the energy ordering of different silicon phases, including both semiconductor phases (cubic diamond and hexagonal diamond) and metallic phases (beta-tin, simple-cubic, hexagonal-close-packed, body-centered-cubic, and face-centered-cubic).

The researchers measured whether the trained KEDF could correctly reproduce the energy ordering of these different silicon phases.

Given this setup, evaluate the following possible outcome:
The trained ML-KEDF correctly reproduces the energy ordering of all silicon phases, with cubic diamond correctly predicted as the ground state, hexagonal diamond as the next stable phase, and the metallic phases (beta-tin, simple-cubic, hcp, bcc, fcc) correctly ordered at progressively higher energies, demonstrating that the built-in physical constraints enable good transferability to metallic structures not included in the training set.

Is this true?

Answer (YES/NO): NO